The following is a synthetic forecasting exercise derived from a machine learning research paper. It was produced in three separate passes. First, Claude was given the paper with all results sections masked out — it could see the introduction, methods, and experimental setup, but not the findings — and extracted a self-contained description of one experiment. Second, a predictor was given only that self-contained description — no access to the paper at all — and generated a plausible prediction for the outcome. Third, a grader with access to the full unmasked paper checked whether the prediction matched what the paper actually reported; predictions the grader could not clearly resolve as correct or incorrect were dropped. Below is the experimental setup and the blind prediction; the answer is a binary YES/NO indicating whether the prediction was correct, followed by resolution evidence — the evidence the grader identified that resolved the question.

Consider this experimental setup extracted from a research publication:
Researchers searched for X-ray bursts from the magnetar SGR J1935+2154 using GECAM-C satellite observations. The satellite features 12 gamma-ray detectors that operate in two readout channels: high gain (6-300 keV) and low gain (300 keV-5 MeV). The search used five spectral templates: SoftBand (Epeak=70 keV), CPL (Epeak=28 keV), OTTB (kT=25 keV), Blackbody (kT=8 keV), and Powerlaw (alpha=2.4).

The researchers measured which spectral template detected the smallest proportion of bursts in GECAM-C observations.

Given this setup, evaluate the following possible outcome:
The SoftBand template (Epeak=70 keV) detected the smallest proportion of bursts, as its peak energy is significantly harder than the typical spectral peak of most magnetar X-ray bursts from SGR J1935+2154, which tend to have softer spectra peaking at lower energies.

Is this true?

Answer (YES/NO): YES